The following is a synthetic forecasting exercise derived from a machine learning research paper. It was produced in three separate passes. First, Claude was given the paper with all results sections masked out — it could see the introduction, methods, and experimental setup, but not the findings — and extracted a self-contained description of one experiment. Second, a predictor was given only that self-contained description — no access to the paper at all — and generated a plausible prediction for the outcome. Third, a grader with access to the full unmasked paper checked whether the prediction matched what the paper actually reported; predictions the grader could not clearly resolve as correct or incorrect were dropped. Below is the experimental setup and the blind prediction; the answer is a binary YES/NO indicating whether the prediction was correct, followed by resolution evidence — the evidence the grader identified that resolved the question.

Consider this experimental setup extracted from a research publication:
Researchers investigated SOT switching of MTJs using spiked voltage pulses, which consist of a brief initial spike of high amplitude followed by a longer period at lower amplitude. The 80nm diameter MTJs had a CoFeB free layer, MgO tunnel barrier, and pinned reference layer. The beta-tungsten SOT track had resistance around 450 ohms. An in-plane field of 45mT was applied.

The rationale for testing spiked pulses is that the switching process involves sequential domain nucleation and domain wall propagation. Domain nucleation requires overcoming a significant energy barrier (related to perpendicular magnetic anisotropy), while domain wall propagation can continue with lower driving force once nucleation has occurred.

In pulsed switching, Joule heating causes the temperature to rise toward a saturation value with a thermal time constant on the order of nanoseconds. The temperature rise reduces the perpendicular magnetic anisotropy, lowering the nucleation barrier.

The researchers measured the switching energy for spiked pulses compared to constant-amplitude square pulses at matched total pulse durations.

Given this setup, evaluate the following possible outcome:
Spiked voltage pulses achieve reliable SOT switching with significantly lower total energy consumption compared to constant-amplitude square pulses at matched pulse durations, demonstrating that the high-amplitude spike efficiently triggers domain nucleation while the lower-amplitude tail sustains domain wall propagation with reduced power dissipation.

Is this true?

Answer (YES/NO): NO